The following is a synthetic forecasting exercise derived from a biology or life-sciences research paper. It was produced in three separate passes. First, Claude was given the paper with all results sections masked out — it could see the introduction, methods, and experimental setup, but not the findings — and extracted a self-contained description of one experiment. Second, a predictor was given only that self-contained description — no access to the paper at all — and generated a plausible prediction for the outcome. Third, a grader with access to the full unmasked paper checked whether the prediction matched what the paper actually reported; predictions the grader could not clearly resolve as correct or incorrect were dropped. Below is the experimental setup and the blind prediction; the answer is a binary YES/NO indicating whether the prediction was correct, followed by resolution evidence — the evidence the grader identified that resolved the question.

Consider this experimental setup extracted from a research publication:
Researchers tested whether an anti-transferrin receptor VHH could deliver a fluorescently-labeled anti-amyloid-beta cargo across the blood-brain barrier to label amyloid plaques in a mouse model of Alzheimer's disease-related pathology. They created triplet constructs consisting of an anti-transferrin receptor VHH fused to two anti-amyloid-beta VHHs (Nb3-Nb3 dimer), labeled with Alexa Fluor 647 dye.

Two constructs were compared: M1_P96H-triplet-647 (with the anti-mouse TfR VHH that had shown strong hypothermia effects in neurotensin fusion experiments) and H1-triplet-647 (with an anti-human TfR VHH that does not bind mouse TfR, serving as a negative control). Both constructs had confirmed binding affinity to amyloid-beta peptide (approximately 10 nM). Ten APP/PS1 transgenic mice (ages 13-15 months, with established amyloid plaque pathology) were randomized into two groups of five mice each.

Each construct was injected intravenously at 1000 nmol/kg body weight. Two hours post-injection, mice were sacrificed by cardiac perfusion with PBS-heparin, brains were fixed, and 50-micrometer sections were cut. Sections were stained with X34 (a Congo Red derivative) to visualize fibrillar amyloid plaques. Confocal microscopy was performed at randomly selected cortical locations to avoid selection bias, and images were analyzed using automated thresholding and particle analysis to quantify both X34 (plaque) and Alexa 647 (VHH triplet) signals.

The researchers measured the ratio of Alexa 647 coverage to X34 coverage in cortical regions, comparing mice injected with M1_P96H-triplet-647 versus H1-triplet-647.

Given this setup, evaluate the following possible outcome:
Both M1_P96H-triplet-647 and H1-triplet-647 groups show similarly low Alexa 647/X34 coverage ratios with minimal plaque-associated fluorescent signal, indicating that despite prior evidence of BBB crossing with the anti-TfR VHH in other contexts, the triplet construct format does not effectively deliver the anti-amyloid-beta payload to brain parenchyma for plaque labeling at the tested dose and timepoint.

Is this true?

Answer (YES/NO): YES